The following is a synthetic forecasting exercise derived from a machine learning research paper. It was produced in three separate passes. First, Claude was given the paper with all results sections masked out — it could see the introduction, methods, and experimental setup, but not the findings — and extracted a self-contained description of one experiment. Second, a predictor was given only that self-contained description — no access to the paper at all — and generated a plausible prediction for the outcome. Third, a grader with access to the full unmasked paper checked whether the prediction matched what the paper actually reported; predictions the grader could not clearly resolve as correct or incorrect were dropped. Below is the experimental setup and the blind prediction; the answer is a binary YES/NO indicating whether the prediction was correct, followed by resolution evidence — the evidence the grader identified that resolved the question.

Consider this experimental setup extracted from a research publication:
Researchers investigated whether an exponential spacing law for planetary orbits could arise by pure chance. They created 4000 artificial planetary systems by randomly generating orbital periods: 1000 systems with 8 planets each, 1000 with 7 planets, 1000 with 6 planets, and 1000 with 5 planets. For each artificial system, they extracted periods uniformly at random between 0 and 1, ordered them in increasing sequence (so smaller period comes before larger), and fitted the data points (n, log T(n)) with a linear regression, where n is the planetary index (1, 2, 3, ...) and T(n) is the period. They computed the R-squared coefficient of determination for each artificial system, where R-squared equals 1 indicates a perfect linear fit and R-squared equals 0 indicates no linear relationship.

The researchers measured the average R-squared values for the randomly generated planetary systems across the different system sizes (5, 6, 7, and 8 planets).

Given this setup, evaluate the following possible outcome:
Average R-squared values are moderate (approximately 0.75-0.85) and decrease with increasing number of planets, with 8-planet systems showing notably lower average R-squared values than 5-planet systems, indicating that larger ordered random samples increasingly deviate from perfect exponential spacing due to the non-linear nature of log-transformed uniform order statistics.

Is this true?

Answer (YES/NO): NO